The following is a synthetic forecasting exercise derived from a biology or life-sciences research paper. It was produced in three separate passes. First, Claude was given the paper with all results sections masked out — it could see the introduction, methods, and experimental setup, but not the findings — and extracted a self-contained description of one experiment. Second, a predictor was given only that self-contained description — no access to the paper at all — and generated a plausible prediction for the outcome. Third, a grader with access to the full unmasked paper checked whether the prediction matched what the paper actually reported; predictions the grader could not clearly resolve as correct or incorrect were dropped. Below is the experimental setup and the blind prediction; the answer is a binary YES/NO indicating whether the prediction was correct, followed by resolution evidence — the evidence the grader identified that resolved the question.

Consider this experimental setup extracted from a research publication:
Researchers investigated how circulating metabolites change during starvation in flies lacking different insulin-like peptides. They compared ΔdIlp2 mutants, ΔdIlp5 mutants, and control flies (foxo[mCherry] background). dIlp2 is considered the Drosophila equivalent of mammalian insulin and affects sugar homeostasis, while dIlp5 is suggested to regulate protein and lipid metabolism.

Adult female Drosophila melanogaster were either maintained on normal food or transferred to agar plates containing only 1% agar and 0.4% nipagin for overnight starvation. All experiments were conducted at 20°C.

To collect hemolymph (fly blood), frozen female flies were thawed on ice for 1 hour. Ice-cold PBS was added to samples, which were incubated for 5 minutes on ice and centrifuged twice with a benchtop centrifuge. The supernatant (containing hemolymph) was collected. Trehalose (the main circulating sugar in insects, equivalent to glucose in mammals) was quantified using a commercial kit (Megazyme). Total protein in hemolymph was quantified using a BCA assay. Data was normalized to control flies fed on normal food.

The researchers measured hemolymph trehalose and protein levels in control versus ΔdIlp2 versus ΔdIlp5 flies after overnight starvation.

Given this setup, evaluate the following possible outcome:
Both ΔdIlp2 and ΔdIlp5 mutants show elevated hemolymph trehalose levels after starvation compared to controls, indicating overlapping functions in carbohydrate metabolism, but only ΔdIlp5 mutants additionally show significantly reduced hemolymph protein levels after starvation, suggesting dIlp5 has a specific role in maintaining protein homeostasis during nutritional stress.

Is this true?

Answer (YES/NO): NO